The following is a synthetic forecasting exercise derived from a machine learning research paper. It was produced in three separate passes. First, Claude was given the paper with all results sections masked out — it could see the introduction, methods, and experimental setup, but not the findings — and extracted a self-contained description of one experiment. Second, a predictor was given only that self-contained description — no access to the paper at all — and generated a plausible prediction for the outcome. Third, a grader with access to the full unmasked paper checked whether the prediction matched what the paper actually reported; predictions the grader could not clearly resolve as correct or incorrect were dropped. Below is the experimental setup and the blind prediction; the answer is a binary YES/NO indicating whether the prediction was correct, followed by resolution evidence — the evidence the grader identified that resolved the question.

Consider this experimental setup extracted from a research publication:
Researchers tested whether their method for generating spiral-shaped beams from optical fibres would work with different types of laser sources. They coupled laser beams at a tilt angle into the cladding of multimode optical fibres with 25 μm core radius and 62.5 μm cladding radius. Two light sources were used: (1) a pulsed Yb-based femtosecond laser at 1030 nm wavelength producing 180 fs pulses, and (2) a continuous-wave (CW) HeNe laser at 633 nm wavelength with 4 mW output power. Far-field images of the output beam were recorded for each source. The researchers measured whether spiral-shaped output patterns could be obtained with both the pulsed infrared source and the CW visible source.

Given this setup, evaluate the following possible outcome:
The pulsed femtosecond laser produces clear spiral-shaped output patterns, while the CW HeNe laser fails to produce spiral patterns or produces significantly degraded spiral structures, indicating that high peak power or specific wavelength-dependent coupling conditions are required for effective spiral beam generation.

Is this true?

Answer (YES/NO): NO